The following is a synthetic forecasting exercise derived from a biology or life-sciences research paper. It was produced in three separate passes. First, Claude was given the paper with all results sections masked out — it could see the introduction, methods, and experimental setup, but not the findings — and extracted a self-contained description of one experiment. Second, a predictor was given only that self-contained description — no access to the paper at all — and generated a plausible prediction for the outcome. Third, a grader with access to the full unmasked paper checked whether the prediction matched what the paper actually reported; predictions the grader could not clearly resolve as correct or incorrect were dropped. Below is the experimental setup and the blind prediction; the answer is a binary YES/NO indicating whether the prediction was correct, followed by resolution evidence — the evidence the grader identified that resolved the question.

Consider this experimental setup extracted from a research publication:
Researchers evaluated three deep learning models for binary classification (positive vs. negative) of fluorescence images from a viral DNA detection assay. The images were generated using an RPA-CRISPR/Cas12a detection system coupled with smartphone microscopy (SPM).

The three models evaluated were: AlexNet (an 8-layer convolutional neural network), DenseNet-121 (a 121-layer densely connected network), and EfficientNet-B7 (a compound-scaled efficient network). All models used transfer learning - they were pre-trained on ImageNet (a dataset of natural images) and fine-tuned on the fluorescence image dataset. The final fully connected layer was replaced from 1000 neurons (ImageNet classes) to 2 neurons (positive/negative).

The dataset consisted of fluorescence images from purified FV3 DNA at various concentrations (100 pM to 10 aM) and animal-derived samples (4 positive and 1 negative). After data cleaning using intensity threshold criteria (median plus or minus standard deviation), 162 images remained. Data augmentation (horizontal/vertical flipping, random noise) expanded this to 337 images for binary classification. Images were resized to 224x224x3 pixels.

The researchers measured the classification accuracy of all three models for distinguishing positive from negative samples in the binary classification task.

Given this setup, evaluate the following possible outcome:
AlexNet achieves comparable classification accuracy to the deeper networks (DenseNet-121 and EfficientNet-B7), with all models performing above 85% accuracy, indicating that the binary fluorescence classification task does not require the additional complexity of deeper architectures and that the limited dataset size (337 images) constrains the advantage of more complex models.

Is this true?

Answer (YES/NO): YES